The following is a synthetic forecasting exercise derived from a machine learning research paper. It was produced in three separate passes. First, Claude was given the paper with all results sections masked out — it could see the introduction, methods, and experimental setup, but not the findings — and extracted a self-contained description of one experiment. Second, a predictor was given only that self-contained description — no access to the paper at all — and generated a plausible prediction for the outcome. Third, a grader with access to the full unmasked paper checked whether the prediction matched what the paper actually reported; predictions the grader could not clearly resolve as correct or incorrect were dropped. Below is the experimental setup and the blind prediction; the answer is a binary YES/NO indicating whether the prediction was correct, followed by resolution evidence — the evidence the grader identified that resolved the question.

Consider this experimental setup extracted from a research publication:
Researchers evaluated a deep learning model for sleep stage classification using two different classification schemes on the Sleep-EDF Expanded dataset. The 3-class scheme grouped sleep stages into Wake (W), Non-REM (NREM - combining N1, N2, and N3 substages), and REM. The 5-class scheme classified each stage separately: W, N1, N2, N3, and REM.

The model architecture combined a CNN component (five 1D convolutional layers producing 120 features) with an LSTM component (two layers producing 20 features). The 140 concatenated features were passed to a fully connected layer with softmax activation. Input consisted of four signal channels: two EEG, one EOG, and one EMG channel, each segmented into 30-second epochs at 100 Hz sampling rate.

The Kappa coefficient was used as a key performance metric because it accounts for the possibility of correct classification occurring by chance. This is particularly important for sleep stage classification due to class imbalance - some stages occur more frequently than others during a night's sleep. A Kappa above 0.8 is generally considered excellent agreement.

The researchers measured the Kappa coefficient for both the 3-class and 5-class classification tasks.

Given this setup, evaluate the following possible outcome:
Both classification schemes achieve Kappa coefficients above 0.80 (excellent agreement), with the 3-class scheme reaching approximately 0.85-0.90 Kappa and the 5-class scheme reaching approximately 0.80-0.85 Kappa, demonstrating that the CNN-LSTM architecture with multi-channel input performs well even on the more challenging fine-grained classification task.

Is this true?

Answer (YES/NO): NO